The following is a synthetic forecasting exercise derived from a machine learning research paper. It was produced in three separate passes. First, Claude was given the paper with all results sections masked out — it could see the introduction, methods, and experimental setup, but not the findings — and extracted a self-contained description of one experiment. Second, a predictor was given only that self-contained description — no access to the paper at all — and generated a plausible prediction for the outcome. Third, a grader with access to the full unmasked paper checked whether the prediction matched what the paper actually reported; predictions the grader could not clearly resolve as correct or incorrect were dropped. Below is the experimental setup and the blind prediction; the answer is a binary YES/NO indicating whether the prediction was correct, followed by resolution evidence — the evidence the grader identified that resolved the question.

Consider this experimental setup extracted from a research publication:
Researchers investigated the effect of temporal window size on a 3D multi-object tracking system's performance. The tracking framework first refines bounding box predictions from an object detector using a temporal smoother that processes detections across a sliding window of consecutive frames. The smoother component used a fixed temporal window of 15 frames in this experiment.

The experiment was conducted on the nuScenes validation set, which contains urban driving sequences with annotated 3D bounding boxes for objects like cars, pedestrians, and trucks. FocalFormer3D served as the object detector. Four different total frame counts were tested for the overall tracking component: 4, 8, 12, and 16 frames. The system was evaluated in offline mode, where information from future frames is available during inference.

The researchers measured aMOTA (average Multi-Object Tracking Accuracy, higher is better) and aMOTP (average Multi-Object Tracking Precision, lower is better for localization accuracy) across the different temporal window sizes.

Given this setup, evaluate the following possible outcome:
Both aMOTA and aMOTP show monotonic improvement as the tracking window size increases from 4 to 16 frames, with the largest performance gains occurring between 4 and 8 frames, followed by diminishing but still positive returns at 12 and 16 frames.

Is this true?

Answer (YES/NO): NO